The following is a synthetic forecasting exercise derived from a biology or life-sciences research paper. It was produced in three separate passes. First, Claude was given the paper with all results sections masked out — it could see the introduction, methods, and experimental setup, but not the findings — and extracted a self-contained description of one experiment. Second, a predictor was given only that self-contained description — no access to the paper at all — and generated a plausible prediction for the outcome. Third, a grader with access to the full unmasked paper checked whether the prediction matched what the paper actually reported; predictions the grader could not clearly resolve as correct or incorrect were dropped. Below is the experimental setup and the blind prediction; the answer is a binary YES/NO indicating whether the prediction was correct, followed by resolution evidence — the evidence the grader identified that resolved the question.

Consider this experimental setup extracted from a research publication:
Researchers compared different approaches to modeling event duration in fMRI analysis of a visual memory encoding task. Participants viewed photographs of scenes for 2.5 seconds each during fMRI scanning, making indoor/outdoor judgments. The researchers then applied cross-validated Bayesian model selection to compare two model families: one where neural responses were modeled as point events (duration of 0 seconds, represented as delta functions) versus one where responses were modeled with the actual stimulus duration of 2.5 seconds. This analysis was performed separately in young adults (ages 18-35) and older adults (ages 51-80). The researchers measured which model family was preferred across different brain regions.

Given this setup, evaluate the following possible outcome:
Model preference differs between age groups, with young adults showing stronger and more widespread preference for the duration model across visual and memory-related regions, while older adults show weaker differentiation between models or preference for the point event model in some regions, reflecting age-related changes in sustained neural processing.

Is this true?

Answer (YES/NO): NO